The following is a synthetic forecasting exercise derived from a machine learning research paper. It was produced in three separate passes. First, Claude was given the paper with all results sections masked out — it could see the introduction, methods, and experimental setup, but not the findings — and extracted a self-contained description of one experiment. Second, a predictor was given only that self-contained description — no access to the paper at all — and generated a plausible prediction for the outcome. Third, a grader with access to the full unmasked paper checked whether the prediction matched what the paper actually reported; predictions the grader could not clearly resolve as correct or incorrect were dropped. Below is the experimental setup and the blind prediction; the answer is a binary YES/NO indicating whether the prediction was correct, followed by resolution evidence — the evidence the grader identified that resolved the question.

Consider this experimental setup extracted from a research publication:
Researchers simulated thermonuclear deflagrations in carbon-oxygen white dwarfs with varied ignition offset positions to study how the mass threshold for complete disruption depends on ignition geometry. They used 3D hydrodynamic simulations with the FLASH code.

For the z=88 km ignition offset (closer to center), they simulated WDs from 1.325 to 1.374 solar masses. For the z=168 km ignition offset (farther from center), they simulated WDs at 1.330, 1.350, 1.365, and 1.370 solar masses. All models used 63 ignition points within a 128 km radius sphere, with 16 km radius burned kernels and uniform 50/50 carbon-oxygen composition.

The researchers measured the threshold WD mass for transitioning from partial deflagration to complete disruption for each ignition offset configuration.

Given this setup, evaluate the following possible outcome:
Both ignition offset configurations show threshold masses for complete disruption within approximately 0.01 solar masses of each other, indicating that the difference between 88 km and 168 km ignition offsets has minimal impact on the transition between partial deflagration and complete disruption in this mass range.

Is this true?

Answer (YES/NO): YES